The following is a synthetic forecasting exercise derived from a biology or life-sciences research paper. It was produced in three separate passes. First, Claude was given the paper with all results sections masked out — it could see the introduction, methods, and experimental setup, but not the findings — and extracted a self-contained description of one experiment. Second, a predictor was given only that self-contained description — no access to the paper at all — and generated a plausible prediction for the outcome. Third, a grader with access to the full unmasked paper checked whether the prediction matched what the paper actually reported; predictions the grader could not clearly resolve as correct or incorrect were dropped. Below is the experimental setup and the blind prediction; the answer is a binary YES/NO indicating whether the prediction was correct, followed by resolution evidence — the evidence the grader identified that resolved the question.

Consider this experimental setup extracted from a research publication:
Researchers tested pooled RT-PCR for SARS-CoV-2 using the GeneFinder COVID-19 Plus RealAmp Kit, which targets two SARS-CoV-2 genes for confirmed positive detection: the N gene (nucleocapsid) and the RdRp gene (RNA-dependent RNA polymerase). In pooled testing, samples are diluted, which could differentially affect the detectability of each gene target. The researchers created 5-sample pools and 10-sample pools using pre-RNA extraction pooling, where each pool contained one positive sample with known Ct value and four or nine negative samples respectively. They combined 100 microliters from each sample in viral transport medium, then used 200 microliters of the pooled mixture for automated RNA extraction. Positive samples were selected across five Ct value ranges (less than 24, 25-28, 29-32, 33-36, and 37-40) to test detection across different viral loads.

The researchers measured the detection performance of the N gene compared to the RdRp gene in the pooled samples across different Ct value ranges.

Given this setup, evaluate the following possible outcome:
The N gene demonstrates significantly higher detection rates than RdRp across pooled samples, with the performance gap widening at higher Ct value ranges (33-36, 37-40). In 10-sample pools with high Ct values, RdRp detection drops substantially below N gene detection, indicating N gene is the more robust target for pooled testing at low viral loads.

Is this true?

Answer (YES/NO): NO